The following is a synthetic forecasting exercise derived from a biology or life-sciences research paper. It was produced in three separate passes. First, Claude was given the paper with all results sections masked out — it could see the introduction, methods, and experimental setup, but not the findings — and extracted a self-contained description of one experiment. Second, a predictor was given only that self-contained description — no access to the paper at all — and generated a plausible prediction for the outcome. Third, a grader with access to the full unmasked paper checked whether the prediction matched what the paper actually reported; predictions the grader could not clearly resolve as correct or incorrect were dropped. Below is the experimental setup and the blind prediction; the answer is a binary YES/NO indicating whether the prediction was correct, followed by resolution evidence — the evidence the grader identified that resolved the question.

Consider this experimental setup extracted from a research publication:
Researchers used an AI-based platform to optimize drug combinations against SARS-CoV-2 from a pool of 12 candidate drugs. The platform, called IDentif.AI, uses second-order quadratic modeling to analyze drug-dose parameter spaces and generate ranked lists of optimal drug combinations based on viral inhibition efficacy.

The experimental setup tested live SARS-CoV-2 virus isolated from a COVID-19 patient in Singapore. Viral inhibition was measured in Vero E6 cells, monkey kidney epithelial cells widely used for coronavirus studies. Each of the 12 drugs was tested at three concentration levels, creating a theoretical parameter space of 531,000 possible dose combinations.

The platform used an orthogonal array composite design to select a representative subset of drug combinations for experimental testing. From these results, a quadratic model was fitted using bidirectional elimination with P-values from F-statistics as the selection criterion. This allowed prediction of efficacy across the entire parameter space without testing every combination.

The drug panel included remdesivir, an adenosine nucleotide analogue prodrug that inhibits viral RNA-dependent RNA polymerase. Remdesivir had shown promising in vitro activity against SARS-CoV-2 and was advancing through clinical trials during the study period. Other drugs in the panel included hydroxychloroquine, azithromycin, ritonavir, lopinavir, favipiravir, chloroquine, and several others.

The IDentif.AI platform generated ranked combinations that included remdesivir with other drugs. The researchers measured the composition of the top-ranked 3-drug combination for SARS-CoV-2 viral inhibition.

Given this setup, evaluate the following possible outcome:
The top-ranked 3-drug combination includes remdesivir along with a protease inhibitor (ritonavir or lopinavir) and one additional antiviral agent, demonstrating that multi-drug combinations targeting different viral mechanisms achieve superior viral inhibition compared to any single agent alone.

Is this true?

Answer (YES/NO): NO